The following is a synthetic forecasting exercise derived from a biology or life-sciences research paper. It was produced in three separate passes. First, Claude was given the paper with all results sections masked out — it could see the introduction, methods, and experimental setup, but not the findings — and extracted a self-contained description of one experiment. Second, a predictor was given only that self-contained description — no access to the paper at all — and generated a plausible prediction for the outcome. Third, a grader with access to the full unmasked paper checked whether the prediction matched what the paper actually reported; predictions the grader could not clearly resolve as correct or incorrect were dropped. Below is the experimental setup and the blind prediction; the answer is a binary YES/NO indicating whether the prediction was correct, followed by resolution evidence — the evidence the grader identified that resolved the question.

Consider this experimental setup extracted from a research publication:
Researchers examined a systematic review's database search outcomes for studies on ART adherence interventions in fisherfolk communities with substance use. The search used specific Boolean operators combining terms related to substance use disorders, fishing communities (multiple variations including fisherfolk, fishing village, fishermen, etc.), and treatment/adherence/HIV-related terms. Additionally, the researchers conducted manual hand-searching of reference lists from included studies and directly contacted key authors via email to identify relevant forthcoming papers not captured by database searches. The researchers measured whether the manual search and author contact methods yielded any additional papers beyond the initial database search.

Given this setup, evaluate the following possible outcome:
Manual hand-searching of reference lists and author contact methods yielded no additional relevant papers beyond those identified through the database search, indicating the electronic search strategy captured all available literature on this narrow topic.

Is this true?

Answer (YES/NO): NO